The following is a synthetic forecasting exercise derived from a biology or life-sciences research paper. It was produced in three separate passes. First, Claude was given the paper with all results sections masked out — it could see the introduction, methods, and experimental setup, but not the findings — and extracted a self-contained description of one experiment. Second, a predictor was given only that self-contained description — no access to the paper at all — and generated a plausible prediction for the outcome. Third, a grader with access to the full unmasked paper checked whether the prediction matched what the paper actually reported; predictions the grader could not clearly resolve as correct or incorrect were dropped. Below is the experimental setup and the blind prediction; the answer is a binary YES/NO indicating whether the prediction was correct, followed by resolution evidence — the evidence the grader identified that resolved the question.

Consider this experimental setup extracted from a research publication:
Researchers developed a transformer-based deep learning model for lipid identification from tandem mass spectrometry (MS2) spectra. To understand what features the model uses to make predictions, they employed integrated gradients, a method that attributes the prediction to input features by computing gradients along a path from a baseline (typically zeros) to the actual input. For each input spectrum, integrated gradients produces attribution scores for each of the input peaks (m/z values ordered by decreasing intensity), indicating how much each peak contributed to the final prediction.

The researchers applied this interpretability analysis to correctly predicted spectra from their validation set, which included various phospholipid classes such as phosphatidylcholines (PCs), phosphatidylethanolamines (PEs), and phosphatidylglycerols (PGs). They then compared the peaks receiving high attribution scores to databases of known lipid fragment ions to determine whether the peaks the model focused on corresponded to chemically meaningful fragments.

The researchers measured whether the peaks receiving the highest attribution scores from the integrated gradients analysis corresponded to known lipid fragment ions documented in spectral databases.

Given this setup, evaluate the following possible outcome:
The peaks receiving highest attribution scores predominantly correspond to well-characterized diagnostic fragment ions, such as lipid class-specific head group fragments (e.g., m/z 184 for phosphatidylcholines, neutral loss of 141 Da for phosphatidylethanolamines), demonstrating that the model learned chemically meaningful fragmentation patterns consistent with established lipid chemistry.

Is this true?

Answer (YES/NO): YES